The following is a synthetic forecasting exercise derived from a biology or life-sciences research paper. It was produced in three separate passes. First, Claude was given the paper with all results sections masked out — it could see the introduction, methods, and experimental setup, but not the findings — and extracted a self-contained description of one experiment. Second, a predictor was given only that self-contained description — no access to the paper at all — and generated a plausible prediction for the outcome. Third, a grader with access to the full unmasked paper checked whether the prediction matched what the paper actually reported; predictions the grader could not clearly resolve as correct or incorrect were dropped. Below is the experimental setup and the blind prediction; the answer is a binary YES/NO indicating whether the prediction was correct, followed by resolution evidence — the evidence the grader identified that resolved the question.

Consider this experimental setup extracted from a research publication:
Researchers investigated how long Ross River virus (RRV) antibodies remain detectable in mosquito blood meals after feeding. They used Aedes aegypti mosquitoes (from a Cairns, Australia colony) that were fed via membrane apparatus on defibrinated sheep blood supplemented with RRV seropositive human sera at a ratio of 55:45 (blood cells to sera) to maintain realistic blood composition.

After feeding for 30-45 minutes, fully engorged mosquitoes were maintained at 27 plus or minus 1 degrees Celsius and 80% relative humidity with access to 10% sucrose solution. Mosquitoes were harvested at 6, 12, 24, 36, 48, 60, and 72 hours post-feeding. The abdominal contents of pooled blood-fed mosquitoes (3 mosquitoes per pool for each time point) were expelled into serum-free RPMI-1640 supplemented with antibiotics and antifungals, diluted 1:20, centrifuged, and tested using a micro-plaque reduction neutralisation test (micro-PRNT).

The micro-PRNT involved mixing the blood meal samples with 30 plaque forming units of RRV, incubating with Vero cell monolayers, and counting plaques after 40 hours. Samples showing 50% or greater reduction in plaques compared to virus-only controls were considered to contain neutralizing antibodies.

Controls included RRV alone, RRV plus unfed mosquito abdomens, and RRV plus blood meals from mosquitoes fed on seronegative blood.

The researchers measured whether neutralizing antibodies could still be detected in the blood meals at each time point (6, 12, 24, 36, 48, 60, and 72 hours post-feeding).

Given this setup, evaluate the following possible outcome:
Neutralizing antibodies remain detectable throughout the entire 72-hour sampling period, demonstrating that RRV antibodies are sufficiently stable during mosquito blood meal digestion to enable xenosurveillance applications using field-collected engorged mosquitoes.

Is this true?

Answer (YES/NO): NO